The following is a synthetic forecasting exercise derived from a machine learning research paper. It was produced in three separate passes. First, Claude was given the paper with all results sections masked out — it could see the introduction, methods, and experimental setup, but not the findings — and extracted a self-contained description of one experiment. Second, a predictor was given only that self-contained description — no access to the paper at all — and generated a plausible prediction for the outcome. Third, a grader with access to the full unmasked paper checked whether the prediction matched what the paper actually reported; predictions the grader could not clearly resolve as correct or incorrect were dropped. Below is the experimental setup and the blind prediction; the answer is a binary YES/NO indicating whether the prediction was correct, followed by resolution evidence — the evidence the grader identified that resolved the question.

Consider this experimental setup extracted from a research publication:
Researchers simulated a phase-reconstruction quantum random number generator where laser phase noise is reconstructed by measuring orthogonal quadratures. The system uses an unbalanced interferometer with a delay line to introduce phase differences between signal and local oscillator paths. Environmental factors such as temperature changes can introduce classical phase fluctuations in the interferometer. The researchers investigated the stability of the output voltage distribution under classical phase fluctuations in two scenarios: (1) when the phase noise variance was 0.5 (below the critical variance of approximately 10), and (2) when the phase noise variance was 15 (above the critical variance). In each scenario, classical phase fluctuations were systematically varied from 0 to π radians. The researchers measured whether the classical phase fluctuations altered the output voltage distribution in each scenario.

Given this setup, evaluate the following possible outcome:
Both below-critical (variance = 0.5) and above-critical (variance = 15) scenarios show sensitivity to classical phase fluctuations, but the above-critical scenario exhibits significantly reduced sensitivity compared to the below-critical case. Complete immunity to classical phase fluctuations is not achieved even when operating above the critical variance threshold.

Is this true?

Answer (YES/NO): NO